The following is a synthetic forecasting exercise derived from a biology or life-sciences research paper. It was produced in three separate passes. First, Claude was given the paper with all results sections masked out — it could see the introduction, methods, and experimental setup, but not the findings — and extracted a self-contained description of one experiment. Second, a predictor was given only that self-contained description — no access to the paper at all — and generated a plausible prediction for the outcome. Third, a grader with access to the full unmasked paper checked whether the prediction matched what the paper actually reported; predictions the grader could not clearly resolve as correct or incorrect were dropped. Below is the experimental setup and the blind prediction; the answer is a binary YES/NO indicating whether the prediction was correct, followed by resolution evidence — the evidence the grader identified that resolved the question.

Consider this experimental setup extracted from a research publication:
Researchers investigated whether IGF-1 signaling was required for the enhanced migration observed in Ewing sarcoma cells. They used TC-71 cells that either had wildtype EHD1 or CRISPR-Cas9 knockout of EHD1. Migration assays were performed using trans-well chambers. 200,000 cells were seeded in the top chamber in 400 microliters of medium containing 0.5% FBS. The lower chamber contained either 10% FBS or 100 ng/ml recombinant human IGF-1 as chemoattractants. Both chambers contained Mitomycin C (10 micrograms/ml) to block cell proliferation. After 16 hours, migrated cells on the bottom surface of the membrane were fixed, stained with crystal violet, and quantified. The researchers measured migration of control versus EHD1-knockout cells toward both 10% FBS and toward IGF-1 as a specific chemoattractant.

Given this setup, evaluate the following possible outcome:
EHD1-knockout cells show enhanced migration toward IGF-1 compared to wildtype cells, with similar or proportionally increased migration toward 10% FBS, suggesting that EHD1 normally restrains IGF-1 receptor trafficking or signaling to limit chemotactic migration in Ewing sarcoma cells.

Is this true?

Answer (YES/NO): NO